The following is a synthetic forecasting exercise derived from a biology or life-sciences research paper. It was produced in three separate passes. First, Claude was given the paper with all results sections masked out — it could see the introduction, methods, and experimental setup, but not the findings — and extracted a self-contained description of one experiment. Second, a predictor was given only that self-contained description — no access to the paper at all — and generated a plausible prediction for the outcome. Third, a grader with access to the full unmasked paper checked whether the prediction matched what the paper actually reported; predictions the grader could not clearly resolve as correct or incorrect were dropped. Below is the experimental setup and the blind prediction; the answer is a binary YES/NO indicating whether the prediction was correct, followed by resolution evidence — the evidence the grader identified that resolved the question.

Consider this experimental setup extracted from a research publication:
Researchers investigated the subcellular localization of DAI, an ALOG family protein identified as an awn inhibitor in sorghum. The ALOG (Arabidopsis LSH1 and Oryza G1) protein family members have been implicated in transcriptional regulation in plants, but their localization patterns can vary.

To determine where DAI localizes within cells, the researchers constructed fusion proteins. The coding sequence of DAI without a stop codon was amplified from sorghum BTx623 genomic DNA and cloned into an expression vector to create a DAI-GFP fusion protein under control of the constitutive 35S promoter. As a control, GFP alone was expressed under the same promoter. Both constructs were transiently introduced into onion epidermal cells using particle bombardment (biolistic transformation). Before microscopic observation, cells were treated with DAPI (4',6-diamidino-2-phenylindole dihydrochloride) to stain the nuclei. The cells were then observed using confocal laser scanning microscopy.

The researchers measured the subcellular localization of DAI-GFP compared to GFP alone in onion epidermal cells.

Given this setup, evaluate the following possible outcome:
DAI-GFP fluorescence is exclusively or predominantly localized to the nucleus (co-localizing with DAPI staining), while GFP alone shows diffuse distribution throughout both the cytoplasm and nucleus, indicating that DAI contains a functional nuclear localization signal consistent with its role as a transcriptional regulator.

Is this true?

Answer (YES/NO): YES